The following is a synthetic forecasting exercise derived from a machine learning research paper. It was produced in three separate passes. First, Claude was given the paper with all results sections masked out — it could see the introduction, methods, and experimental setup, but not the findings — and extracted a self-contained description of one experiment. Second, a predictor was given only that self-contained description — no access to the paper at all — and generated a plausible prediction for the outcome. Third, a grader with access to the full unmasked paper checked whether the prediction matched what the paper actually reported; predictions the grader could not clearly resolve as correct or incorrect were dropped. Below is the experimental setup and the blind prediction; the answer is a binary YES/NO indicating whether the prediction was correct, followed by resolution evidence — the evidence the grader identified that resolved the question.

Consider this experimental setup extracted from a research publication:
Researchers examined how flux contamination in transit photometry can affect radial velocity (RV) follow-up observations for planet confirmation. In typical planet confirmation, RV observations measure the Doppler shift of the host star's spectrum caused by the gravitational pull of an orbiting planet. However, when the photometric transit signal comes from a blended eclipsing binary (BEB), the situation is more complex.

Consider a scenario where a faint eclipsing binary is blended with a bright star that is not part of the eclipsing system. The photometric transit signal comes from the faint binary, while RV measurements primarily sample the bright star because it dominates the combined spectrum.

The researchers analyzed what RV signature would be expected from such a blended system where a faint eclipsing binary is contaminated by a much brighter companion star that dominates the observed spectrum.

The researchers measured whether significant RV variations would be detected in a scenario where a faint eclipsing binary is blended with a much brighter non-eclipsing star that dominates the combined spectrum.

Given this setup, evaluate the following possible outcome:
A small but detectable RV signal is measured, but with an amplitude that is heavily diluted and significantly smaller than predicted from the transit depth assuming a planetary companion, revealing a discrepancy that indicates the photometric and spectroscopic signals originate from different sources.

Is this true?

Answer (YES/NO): NO